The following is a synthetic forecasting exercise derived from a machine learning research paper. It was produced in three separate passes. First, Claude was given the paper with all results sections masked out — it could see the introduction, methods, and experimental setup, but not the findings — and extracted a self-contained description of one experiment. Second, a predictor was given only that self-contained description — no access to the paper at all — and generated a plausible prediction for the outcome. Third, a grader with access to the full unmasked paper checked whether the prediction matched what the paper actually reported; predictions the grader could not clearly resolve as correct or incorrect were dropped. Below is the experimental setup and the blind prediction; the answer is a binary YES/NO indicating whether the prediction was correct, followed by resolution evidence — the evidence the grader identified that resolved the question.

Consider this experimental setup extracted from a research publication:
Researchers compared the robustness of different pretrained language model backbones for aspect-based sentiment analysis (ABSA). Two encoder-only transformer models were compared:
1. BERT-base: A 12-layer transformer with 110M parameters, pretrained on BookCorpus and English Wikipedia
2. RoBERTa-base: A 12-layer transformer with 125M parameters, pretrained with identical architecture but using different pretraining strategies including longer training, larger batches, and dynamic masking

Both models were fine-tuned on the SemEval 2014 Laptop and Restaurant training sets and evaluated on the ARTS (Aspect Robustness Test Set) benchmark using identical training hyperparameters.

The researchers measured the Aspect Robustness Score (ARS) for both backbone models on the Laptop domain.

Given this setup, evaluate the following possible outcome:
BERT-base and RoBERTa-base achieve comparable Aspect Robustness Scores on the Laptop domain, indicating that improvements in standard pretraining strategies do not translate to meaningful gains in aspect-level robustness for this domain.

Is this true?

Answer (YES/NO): NO